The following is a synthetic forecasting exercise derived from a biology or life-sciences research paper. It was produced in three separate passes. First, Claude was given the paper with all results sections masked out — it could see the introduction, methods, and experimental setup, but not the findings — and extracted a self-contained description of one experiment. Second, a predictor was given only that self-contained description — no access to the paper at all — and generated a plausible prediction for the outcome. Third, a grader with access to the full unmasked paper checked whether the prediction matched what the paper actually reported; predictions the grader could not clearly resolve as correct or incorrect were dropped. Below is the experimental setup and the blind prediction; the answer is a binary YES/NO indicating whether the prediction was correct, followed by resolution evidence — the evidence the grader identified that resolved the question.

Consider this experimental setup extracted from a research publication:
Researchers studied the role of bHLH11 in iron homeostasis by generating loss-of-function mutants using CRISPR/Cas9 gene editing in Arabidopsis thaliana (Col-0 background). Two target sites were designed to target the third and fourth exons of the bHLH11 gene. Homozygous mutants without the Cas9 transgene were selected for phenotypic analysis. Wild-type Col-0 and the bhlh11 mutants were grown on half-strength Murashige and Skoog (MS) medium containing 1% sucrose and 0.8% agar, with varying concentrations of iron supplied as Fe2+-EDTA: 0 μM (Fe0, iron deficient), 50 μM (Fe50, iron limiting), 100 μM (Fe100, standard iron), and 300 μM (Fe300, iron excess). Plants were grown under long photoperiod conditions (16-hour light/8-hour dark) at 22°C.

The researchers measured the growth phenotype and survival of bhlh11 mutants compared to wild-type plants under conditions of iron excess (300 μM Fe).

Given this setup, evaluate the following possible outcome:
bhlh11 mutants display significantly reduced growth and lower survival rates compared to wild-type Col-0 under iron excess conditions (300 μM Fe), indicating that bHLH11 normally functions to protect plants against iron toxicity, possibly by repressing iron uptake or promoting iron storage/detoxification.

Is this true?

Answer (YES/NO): YES